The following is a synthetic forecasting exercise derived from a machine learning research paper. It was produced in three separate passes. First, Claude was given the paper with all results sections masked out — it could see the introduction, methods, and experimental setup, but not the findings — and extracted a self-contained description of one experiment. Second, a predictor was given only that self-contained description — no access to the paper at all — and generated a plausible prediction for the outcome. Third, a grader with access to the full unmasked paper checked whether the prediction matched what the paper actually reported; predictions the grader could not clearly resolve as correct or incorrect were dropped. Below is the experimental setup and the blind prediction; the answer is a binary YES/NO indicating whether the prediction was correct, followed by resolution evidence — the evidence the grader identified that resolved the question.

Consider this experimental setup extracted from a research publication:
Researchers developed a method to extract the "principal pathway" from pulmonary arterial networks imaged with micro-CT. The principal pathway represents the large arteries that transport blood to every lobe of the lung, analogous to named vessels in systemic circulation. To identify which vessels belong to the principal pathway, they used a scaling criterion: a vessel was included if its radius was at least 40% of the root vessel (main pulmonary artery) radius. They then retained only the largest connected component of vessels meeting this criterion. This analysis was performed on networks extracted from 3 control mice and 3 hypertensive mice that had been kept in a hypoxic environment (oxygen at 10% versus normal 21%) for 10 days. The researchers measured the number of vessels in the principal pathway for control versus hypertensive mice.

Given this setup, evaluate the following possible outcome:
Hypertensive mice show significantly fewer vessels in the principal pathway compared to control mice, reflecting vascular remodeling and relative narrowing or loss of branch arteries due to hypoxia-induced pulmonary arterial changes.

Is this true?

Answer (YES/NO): NO